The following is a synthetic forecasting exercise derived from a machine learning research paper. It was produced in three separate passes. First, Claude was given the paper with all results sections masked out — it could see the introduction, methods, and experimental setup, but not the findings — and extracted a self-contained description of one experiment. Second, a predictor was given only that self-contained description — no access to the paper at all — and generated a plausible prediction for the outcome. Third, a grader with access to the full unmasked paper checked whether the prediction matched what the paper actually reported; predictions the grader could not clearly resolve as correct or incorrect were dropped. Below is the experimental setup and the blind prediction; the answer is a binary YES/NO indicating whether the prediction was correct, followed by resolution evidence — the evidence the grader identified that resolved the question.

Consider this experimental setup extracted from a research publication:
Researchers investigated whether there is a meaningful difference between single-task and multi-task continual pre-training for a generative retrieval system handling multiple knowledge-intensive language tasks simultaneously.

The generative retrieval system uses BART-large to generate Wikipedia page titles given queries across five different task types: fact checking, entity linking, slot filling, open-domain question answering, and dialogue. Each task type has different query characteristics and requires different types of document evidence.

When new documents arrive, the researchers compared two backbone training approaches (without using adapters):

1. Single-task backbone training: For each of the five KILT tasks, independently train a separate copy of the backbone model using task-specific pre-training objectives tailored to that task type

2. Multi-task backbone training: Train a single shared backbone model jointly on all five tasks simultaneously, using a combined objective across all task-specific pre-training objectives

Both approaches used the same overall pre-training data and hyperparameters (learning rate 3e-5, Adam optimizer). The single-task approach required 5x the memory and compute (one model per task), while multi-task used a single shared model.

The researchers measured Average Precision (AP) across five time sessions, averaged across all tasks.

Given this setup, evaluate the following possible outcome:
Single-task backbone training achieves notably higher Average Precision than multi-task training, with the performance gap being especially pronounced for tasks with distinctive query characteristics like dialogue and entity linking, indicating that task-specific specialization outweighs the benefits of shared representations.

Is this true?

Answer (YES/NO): NO